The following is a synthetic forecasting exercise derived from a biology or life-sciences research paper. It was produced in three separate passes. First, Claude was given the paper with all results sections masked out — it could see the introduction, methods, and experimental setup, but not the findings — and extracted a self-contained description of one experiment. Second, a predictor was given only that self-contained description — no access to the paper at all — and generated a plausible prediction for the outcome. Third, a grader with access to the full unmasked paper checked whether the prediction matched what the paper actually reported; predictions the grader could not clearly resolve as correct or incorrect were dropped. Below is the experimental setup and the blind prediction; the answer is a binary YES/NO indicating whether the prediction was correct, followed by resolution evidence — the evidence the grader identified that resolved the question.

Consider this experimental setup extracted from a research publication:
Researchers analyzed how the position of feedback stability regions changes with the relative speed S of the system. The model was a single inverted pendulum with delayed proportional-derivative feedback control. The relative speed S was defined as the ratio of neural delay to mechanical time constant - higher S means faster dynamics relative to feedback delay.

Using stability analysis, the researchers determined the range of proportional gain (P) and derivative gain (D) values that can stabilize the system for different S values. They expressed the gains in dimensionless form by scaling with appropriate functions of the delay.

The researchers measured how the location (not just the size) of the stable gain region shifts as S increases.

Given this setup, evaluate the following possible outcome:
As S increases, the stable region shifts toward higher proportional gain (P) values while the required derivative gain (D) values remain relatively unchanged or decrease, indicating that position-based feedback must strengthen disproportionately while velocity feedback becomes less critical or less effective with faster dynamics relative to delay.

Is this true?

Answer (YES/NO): NO